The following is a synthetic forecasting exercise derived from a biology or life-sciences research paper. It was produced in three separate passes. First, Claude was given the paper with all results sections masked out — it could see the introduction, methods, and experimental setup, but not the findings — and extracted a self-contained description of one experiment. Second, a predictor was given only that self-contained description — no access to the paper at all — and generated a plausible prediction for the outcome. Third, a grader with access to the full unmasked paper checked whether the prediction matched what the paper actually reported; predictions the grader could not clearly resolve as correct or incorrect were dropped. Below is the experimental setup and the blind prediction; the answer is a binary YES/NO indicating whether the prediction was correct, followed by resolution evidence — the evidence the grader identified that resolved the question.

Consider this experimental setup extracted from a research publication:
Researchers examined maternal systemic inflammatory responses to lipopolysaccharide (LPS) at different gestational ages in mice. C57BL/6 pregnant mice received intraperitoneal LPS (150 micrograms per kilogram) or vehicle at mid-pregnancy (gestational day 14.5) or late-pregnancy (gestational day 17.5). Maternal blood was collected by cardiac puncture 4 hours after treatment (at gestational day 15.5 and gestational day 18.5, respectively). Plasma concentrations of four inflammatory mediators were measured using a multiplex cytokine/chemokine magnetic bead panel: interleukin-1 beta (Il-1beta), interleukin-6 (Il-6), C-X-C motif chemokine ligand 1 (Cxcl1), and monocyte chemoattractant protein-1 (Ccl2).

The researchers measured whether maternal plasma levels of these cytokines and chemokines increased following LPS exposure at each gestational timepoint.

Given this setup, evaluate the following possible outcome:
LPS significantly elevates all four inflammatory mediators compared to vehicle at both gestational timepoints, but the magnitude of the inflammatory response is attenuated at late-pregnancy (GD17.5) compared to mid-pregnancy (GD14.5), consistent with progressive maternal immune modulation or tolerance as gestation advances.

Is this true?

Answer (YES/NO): NO